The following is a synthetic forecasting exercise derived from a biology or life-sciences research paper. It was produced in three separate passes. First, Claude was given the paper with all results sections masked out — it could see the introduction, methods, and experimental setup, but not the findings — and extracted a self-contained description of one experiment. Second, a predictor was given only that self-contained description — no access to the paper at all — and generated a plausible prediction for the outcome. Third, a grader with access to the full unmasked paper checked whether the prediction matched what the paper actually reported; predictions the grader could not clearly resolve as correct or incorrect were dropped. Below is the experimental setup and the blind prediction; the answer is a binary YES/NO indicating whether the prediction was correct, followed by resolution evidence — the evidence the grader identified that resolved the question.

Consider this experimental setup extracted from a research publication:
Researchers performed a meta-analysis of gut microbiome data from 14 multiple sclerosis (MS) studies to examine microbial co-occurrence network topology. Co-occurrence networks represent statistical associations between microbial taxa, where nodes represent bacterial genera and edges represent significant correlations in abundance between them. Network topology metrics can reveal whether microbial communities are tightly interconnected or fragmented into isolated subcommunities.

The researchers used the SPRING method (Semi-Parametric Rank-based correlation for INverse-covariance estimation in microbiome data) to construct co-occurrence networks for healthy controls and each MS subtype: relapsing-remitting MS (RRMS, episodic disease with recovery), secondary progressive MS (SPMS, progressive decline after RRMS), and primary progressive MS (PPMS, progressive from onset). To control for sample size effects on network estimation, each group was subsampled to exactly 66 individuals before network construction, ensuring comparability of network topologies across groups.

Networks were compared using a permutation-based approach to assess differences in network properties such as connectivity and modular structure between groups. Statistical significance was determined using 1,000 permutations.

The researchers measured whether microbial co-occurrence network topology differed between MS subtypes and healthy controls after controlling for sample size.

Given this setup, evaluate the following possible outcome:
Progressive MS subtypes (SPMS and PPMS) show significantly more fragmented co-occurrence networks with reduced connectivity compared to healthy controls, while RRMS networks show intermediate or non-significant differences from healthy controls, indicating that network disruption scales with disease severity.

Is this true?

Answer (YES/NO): NO